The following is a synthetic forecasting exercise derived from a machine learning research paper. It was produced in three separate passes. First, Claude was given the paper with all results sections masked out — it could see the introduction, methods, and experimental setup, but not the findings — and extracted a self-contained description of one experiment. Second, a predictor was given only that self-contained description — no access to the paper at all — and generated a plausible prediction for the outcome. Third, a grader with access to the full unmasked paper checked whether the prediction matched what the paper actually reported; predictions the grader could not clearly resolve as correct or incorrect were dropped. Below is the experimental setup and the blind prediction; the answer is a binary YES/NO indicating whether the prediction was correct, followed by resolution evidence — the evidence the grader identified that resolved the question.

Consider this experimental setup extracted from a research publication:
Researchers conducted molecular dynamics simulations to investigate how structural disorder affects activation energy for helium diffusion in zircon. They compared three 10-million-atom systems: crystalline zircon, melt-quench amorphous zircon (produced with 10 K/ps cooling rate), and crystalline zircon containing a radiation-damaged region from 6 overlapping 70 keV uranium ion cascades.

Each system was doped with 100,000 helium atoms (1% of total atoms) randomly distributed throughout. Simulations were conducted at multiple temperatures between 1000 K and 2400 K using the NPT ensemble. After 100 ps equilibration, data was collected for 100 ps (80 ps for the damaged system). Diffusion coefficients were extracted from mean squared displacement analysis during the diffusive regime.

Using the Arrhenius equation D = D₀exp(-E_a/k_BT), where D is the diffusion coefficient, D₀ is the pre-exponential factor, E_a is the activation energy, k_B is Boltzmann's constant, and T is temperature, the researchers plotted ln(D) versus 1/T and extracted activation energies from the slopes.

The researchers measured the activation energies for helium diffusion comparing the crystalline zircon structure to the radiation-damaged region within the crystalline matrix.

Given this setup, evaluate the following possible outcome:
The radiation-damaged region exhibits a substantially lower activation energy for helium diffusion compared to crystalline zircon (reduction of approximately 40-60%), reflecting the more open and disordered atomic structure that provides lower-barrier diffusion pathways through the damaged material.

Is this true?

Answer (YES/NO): NO